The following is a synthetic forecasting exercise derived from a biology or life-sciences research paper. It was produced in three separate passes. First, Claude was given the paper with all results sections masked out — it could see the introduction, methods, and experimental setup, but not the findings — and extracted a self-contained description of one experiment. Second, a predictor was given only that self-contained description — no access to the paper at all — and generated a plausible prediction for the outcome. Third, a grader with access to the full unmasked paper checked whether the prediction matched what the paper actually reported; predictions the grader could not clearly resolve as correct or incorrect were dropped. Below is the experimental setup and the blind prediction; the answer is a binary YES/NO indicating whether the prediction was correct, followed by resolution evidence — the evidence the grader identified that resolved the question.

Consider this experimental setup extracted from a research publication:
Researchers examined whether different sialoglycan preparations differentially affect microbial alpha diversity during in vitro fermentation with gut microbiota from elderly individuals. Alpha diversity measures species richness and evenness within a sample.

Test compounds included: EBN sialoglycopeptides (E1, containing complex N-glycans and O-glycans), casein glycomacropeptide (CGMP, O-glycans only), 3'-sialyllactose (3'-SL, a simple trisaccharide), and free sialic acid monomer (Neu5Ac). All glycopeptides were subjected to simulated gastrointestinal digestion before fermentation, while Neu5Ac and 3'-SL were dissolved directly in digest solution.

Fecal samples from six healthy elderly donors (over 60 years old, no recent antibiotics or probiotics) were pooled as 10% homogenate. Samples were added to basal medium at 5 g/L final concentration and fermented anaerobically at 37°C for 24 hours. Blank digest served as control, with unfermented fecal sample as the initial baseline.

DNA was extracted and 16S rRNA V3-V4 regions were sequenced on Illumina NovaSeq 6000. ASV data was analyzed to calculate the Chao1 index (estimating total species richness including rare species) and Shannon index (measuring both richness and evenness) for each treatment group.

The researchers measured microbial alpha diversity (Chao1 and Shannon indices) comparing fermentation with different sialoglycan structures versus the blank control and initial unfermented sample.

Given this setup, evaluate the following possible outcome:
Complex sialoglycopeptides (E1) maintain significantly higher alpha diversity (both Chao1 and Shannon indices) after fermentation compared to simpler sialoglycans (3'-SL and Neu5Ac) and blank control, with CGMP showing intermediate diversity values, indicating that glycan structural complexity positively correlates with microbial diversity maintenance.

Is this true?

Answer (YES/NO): NO